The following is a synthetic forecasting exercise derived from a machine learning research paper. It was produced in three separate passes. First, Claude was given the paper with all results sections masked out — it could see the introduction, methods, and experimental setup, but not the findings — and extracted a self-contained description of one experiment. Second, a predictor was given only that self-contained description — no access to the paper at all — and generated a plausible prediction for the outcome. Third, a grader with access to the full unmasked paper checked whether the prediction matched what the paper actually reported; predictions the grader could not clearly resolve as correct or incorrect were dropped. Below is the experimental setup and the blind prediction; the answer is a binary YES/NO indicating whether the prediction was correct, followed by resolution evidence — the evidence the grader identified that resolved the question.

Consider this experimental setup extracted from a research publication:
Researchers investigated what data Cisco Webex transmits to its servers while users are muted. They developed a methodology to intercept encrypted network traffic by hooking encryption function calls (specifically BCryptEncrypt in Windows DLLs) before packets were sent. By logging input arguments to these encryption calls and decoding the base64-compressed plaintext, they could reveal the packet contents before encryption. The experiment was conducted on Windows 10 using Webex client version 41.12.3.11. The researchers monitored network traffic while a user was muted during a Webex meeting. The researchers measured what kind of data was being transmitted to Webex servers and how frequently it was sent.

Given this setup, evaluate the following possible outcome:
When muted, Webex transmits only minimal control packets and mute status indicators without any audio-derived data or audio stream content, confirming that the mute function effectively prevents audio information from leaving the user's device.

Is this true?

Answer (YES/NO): NO